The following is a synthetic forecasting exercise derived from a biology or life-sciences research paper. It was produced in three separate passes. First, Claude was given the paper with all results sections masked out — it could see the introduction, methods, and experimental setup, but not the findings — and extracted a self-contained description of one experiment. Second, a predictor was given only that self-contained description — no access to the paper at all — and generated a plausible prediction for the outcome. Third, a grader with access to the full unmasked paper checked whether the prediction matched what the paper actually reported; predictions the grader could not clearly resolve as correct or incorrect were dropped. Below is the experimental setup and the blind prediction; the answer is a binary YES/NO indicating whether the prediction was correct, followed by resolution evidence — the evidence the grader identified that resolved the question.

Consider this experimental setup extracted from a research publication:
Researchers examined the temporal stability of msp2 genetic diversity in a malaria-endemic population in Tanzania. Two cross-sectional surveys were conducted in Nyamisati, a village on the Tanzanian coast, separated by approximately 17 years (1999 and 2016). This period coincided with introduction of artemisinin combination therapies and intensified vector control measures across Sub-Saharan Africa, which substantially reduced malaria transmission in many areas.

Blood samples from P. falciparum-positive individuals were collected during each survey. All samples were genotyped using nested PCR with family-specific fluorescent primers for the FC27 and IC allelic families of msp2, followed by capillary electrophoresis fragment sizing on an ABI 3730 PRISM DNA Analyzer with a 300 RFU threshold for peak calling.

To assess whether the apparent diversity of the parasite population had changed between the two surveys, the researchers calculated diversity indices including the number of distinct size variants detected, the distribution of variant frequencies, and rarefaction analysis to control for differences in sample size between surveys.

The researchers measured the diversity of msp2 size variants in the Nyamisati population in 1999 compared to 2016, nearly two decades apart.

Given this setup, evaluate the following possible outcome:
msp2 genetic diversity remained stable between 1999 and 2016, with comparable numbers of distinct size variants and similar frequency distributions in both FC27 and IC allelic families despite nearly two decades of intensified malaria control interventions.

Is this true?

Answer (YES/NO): YES